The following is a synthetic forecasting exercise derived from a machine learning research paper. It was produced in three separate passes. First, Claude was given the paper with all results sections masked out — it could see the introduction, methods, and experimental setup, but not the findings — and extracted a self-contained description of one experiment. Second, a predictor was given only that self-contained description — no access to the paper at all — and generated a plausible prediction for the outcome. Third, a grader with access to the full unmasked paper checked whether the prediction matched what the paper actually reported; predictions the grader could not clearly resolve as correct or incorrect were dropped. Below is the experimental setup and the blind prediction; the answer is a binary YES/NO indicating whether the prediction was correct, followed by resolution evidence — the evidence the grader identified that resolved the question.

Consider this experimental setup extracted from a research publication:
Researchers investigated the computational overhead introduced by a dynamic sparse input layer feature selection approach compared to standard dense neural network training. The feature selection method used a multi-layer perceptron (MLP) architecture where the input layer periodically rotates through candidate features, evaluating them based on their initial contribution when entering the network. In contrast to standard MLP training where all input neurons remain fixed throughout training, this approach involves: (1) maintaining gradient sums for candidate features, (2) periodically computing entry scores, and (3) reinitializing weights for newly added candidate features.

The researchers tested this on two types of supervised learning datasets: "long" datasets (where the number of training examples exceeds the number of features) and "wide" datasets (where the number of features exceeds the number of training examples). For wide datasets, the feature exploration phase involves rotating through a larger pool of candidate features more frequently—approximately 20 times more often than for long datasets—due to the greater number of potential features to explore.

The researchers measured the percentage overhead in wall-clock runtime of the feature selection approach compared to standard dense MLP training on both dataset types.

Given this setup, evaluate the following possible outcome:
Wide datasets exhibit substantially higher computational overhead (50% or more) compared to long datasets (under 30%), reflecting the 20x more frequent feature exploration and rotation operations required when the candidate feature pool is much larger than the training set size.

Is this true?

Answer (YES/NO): YES